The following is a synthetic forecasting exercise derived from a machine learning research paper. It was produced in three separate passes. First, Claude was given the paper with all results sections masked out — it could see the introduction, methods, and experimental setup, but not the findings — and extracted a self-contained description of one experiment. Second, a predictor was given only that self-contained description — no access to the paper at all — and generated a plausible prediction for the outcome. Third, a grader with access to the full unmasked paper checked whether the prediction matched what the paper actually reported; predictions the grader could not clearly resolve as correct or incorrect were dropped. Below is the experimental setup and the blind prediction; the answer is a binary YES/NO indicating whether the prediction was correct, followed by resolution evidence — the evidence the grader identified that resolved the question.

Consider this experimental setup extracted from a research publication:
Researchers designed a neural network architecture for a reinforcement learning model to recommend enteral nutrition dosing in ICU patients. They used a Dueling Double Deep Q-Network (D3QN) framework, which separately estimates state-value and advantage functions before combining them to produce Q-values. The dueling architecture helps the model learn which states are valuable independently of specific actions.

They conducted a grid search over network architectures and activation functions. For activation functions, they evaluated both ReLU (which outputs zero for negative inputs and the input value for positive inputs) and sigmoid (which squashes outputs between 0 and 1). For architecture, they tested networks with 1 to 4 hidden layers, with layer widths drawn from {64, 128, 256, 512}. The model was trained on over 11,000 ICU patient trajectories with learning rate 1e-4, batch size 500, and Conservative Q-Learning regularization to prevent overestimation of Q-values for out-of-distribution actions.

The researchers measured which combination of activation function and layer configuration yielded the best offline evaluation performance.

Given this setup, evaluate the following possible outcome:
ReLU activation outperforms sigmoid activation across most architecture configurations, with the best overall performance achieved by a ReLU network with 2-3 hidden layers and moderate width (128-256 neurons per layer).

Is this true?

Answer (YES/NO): NO